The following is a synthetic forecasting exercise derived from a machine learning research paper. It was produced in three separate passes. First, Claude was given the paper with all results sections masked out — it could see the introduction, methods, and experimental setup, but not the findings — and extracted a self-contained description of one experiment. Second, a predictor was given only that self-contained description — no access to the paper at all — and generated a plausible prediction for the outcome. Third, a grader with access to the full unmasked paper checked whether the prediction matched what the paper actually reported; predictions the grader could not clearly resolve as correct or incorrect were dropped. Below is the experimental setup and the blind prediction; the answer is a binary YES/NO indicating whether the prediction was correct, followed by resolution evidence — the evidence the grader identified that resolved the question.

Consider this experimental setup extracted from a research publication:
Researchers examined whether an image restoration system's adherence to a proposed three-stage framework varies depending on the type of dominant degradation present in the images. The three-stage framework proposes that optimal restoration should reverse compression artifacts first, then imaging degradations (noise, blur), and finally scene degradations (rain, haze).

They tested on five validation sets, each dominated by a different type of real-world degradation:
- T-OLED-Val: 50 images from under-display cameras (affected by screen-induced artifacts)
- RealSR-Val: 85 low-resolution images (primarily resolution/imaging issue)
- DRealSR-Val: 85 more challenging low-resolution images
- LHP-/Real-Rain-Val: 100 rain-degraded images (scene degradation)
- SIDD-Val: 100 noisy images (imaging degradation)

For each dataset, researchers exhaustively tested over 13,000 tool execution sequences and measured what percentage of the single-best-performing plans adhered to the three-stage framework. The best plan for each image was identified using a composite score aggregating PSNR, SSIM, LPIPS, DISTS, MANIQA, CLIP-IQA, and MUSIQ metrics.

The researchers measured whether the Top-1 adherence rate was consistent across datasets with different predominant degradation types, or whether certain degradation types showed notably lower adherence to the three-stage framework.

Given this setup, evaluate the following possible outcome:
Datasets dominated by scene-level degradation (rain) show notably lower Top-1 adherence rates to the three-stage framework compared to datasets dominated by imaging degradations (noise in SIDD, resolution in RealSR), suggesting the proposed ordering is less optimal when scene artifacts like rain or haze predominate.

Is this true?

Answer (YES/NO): NO